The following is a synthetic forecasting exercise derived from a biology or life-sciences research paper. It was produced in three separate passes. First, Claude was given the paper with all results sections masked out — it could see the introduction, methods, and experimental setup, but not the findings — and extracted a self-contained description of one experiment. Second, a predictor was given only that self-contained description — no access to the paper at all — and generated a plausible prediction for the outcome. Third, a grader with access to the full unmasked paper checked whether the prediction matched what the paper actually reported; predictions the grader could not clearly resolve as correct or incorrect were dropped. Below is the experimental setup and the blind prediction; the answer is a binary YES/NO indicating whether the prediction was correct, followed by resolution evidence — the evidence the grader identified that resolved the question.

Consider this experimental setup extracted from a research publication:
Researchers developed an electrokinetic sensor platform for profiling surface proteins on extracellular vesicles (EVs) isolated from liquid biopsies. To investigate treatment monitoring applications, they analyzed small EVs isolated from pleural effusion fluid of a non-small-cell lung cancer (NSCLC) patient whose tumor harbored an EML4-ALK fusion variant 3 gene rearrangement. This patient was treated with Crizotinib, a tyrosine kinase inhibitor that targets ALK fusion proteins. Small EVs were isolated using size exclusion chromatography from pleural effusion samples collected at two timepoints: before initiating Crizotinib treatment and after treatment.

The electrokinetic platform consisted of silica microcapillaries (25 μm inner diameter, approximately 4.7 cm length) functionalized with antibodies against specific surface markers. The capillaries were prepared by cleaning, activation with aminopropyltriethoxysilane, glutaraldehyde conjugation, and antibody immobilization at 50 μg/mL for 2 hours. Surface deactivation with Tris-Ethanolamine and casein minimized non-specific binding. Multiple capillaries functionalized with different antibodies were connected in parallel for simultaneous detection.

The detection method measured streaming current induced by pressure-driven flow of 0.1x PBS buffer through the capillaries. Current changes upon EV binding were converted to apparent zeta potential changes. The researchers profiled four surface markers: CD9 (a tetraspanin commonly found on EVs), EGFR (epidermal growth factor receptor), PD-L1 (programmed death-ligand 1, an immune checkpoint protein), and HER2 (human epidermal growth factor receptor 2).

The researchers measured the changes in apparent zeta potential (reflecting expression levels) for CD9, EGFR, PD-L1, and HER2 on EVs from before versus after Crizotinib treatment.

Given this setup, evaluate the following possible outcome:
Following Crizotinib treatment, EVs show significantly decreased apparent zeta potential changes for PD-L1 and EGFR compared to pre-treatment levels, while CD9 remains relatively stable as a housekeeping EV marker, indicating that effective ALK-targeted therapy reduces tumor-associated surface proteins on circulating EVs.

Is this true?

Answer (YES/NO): NO